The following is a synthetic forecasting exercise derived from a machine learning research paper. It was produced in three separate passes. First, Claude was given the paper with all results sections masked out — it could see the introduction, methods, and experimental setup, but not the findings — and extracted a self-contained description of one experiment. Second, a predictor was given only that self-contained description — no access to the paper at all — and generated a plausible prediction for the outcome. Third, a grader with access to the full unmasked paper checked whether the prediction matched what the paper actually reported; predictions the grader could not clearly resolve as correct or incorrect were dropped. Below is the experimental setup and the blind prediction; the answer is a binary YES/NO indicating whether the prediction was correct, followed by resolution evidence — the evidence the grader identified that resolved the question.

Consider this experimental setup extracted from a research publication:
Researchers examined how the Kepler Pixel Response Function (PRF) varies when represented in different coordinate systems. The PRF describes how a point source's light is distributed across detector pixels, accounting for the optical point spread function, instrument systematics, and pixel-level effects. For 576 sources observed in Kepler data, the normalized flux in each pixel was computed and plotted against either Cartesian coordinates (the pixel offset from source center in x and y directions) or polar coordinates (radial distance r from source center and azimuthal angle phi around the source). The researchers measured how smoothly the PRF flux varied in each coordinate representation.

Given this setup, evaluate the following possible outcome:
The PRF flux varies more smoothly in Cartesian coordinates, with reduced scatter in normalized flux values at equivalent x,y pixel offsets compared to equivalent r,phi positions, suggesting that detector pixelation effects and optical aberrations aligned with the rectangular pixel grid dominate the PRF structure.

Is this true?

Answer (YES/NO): NO